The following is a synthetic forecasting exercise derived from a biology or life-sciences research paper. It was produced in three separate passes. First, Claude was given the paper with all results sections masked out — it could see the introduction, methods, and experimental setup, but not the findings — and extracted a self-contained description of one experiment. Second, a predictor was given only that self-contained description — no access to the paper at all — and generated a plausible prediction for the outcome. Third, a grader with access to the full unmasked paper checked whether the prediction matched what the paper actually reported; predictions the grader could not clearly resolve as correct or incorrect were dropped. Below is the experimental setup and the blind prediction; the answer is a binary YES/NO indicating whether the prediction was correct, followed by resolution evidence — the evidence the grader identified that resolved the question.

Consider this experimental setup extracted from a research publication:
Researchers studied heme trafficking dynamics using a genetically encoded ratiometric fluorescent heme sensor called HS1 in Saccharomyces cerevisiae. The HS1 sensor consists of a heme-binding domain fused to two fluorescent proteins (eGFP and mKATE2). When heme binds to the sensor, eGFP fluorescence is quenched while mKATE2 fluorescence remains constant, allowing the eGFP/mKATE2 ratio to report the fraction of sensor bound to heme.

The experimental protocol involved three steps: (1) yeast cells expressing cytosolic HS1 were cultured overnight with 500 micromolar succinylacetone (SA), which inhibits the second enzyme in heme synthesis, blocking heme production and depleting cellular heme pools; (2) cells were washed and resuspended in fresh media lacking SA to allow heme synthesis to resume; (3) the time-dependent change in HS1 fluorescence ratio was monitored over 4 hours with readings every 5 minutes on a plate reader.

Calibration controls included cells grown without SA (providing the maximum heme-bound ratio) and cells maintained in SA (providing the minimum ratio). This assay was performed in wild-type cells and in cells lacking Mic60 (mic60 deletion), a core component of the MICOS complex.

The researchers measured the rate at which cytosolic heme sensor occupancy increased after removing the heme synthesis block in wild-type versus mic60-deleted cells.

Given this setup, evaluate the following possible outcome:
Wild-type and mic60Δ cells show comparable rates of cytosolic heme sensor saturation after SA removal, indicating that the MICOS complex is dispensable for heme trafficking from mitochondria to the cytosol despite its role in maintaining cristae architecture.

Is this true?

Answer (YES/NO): YES